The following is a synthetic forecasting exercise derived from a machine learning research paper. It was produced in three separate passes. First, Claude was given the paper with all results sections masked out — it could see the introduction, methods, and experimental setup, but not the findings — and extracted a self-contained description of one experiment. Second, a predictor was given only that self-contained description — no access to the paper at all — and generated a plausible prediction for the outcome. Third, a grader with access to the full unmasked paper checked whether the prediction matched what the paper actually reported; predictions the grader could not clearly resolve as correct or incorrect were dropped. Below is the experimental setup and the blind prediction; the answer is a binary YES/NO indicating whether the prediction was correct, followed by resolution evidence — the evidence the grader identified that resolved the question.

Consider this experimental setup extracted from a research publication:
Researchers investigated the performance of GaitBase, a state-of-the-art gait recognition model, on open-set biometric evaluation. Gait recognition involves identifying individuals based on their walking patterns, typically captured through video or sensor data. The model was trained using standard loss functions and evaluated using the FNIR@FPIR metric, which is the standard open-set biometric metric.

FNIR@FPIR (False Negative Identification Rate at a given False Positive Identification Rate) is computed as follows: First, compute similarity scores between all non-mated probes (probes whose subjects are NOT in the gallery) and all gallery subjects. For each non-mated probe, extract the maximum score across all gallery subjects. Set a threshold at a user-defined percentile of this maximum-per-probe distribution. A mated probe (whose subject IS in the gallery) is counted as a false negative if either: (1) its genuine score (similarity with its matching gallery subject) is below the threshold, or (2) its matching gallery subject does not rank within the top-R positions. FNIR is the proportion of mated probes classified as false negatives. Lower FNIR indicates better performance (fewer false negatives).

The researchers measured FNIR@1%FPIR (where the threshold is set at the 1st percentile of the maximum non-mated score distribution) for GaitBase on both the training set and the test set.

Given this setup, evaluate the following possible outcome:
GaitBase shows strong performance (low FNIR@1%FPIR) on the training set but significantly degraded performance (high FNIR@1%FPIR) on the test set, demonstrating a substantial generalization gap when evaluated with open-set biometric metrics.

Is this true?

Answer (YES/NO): NO